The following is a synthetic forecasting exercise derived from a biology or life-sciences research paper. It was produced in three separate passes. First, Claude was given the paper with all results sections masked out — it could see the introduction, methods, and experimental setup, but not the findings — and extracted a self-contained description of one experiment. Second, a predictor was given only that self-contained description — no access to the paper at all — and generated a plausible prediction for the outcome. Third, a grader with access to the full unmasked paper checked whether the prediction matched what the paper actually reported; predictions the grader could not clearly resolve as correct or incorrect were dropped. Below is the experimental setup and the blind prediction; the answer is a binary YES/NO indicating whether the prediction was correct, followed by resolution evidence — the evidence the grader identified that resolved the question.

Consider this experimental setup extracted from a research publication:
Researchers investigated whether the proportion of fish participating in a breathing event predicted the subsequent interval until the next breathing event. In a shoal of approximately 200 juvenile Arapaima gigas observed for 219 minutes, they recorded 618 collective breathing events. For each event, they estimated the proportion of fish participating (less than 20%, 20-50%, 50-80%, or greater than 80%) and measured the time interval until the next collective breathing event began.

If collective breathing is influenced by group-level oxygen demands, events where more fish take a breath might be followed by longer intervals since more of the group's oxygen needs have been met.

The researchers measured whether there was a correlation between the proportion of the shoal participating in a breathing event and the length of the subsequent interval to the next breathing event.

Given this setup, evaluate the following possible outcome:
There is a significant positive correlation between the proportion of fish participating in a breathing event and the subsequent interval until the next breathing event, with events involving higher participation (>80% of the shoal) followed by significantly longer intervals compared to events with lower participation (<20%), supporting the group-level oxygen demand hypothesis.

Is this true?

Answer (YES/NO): NO